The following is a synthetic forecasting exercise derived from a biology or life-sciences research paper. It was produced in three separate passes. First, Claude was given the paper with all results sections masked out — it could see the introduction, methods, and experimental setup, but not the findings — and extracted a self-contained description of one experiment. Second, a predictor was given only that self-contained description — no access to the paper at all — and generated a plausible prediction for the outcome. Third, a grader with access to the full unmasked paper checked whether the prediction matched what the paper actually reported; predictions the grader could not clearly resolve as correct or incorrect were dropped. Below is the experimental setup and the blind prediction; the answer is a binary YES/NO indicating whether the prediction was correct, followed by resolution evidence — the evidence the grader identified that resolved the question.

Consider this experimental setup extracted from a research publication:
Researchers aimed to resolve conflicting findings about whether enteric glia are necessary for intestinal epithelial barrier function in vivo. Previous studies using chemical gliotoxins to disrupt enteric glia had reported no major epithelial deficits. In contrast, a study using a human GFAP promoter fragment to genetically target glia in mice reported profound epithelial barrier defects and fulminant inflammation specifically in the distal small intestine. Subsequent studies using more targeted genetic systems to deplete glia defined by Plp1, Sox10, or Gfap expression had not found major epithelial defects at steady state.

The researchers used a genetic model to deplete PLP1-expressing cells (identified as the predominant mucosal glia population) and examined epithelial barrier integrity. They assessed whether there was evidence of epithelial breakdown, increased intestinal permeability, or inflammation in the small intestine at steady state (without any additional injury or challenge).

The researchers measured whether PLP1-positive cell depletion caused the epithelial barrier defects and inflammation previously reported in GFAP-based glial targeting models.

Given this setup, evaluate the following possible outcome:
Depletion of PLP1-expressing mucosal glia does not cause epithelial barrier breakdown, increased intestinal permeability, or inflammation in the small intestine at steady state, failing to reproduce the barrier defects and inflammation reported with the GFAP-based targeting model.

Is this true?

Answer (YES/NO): YES